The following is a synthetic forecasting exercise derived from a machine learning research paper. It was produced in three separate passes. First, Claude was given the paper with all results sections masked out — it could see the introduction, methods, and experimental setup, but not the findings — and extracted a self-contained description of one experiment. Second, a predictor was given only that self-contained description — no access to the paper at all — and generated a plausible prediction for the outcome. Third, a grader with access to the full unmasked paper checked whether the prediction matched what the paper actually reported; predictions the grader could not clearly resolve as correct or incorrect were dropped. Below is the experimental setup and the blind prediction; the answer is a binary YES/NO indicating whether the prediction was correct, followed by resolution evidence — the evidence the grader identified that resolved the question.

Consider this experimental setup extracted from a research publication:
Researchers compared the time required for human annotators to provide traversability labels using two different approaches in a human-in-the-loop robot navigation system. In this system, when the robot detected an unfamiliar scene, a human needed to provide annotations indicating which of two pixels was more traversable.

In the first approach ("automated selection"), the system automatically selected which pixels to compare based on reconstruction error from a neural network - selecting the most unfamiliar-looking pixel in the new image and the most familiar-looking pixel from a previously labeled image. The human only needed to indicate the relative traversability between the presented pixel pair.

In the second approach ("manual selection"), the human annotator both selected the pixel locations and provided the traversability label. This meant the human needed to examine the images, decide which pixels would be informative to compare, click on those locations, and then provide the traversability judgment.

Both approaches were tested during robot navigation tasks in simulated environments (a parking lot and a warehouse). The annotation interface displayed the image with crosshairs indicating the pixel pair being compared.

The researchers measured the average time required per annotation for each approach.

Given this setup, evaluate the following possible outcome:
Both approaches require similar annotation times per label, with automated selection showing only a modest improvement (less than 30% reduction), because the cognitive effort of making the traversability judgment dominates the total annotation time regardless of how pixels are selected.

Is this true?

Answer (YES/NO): NO